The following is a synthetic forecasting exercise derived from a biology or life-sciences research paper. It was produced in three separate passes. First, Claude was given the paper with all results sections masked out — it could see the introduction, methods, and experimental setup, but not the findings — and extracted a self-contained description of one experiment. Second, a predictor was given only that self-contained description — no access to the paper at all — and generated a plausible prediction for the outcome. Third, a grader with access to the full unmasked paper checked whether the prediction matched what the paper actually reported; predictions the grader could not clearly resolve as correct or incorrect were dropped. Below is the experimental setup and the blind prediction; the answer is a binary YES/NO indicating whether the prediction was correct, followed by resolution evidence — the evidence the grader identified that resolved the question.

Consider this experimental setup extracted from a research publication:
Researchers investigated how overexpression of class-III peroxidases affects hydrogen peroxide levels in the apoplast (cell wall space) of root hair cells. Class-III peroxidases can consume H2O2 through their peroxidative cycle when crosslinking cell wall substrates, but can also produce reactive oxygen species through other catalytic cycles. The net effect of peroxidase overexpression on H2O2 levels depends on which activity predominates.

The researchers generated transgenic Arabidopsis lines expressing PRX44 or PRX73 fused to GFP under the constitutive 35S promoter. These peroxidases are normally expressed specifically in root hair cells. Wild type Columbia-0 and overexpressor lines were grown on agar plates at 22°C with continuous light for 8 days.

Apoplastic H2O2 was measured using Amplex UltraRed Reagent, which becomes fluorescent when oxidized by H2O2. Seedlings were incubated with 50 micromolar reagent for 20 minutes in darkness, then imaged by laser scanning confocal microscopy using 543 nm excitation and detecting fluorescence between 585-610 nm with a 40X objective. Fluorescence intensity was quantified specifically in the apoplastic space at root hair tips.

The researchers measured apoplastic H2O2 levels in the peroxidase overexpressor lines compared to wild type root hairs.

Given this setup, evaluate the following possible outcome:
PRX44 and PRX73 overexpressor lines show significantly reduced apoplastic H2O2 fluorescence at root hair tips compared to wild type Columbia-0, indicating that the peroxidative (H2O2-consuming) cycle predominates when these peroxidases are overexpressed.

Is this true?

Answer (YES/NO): NO